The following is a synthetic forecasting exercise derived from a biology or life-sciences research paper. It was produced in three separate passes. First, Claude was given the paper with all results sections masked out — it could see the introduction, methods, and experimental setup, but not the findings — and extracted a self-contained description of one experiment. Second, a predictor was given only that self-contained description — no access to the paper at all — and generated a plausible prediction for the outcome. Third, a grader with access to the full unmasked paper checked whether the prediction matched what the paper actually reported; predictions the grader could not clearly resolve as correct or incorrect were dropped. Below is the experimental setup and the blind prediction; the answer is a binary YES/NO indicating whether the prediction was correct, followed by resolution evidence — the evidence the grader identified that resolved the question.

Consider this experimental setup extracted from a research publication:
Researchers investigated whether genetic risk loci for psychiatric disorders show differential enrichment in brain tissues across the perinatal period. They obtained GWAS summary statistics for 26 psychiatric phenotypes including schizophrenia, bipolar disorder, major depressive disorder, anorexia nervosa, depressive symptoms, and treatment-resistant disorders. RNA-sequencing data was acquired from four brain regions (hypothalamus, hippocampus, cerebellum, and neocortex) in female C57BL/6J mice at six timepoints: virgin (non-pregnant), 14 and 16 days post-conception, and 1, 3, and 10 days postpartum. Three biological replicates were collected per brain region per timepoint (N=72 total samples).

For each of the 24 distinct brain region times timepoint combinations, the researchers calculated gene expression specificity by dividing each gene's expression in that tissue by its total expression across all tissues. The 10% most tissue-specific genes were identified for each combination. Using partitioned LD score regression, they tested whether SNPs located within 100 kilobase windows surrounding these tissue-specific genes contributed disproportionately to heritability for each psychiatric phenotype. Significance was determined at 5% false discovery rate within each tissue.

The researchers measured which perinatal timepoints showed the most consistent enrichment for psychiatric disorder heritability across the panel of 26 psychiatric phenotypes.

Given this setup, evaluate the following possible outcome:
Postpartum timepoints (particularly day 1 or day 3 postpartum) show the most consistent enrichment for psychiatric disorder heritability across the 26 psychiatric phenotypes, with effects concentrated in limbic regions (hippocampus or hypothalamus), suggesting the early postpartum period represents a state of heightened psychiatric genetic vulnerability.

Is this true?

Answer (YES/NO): NO